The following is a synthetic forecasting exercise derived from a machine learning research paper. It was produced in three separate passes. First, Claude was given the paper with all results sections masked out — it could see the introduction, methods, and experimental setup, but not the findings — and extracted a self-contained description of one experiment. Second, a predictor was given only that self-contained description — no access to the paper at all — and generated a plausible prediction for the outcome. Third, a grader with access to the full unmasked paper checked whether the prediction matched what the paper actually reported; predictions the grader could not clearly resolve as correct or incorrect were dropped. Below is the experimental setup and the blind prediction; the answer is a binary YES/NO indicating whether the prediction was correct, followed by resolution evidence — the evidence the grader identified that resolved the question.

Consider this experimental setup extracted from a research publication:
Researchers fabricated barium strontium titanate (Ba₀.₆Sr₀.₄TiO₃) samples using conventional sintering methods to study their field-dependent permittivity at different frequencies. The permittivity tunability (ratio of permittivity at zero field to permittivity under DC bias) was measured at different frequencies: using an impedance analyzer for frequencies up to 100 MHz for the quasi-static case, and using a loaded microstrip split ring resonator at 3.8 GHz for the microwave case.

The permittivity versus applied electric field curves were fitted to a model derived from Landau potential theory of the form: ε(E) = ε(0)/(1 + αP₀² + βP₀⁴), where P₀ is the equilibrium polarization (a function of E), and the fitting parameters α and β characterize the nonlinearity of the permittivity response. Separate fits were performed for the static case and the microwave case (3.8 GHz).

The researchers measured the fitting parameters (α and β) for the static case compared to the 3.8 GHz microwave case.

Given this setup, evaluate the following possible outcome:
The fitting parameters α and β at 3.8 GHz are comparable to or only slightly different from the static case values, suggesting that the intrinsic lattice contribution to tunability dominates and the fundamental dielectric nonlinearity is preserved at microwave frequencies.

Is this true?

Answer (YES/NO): NO